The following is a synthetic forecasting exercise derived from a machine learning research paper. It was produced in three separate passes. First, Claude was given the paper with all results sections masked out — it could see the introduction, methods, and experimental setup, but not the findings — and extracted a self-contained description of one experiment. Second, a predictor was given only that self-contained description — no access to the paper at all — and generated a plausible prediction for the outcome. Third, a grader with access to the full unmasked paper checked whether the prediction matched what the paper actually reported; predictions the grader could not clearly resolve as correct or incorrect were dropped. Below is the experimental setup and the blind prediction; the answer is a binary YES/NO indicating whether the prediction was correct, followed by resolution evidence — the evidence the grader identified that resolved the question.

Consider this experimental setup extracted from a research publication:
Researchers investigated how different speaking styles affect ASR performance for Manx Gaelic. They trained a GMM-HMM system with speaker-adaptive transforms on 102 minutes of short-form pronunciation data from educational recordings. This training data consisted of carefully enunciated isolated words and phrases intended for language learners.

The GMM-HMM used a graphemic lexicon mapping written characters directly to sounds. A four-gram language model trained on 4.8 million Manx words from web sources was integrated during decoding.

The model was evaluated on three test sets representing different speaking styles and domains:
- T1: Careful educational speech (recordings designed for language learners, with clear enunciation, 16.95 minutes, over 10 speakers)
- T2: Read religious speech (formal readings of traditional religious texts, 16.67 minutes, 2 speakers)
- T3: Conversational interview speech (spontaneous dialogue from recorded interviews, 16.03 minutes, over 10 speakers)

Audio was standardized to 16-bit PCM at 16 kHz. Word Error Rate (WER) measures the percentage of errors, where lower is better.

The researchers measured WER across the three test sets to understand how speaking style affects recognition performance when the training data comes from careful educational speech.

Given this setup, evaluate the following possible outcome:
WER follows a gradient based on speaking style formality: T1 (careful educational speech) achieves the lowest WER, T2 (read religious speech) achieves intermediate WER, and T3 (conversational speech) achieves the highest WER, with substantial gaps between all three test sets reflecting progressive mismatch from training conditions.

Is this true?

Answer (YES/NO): YES